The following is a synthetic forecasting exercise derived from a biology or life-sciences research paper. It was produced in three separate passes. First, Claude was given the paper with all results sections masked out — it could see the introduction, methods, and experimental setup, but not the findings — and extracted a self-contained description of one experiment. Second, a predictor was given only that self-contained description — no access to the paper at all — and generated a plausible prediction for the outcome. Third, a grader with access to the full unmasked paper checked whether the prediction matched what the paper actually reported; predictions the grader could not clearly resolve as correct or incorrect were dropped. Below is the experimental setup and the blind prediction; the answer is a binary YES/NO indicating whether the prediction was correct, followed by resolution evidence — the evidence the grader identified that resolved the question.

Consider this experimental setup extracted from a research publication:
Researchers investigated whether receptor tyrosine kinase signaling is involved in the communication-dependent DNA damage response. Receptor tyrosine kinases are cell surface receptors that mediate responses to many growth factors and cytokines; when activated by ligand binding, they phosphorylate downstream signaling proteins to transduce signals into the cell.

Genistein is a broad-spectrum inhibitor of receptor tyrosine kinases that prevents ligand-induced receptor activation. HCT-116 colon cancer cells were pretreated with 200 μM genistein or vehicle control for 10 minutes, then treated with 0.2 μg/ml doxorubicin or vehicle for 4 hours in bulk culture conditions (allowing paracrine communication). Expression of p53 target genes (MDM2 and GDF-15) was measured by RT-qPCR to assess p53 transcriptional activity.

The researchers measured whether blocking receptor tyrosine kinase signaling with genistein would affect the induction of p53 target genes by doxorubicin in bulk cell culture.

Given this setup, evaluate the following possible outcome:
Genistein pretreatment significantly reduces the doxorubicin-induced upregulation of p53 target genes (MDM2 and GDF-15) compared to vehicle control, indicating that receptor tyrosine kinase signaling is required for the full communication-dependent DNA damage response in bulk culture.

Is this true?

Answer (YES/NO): NO